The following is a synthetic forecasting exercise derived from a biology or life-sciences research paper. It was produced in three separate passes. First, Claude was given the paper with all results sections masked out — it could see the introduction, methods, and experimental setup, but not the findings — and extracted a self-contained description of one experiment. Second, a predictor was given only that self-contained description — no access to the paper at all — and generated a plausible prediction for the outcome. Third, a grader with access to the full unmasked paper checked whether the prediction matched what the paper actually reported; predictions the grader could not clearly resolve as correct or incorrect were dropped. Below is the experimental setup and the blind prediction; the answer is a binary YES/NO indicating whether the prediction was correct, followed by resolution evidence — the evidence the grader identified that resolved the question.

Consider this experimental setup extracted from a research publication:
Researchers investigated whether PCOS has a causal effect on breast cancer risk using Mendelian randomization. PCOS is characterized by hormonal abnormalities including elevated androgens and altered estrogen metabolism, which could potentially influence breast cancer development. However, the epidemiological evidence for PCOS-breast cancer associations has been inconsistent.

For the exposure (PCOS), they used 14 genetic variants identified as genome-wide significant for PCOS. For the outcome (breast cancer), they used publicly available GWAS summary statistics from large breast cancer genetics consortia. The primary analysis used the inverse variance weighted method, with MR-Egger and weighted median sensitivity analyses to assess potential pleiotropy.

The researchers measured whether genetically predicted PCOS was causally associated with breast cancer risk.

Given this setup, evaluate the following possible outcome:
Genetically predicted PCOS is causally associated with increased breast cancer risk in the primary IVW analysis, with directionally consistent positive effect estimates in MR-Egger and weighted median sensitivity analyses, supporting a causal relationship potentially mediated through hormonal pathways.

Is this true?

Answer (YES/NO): NO